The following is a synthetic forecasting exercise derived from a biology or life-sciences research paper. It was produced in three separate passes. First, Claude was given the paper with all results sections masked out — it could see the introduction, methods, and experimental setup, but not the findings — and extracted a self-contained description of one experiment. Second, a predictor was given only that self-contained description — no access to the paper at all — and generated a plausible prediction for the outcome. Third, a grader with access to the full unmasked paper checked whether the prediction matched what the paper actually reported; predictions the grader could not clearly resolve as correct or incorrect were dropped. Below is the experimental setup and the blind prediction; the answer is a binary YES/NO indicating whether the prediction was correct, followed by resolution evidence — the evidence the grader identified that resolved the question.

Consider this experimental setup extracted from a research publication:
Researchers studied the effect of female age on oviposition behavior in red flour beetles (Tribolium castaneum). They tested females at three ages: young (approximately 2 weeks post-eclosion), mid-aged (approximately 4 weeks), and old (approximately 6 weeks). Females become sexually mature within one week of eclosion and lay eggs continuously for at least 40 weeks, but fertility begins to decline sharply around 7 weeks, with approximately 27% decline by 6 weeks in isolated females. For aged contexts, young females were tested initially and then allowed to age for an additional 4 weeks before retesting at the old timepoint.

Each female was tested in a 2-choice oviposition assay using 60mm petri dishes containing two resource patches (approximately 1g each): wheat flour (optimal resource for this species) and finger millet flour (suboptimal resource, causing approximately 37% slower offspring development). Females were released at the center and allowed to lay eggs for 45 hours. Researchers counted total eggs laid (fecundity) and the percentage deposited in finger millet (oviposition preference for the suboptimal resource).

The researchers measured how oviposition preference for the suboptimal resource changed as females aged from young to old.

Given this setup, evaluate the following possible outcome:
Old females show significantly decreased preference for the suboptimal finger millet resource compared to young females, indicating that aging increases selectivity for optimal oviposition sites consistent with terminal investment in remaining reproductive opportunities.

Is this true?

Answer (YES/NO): YES